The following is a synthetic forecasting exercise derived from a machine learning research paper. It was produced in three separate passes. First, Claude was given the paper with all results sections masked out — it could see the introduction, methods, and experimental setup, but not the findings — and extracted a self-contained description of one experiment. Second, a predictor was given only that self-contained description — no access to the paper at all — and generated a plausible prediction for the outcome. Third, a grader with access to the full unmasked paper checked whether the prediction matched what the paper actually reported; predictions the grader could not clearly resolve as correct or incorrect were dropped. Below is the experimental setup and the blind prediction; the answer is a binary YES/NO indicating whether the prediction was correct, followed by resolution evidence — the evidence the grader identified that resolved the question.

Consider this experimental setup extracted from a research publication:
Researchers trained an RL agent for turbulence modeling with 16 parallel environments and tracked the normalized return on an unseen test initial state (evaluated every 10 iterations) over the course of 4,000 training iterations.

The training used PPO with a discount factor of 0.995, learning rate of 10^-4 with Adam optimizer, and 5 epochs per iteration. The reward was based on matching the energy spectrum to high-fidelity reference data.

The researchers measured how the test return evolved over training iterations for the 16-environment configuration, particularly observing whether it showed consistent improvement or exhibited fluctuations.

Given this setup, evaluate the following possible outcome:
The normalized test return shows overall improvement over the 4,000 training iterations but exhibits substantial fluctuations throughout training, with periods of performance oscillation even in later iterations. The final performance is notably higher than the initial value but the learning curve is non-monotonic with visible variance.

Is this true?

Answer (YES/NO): NO